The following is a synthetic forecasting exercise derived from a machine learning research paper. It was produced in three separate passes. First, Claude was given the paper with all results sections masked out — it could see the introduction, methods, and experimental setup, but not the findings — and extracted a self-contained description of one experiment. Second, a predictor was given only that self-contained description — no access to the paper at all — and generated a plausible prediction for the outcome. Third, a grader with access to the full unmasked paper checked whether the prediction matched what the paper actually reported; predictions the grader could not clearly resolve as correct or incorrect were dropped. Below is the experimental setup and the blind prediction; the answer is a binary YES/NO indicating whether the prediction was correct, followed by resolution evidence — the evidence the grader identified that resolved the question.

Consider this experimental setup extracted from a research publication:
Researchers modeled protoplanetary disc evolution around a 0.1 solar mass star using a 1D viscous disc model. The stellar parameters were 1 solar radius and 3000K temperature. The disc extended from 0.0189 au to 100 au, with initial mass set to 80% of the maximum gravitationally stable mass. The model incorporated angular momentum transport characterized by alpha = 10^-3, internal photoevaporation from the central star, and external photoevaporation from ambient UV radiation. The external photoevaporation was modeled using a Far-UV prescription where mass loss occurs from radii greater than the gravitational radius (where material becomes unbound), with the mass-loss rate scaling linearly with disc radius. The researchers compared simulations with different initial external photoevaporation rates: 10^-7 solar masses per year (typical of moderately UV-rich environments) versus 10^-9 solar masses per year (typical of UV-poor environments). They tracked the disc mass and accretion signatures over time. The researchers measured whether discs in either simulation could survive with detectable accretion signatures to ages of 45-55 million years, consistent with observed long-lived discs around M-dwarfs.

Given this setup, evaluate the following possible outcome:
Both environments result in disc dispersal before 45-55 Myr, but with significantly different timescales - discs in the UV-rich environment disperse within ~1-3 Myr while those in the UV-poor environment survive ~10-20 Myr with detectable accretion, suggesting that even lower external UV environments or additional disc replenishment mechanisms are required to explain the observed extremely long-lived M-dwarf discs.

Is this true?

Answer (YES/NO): NO